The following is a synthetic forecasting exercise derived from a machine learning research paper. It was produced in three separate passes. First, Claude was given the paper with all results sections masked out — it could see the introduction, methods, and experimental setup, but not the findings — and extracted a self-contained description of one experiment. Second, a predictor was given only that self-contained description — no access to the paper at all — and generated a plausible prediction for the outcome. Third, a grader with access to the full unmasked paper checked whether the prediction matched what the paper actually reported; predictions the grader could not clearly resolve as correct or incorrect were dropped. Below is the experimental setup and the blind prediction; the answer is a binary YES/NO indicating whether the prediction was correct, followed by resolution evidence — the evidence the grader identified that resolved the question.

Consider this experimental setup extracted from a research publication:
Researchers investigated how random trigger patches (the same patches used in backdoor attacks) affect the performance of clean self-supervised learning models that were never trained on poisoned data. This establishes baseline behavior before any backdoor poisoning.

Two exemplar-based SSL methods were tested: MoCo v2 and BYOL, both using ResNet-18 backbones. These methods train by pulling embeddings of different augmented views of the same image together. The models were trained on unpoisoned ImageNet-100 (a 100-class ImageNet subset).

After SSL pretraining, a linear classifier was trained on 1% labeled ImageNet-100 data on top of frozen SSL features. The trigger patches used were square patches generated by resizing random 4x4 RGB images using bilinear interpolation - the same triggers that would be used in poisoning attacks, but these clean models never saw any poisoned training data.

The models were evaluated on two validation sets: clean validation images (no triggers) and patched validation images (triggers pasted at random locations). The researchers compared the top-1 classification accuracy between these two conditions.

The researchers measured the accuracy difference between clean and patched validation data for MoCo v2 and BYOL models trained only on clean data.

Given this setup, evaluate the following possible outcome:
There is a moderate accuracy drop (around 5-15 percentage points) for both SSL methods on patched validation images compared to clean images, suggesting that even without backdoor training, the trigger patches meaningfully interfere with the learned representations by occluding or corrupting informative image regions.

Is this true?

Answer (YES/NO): NO